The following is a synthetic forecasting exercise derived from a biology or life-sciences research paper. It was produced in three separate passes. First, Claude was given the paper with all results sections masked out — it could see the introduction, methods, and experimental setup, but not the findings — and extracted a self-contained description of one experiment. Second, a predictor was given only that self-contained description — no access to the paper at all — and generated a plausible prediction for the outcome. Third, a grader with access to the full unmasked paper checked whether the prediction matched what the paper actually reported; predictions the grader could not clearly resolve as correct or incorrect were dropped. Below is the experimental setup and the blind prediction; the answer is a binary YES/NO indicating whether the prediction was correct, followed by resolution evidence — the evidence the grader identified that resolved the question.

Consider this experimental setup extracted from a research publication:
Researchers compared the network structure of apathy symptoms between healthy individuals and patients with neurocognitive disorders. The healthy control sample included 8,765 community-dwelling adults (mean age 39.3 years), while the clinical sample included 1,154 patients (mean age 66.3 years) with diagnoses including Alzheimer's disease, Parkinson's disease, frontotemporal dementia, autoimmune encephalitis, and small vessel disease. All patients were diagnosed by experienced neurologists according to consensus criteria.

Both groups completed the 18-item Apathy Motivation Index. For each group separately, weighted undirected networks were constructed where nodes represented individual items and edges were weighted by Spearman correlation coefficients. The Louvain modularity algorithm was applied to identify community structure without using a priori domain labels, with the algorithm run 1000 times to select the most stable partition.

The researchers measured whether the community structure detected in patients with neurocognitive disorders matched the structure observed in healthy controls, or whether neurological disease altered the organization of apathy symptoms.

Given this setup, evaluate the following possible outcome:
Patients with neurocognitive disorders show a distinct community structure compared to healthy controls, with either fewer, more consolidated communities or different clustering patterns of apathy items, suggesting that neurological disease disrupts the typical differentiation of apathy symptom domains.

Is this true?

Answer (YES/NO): NO